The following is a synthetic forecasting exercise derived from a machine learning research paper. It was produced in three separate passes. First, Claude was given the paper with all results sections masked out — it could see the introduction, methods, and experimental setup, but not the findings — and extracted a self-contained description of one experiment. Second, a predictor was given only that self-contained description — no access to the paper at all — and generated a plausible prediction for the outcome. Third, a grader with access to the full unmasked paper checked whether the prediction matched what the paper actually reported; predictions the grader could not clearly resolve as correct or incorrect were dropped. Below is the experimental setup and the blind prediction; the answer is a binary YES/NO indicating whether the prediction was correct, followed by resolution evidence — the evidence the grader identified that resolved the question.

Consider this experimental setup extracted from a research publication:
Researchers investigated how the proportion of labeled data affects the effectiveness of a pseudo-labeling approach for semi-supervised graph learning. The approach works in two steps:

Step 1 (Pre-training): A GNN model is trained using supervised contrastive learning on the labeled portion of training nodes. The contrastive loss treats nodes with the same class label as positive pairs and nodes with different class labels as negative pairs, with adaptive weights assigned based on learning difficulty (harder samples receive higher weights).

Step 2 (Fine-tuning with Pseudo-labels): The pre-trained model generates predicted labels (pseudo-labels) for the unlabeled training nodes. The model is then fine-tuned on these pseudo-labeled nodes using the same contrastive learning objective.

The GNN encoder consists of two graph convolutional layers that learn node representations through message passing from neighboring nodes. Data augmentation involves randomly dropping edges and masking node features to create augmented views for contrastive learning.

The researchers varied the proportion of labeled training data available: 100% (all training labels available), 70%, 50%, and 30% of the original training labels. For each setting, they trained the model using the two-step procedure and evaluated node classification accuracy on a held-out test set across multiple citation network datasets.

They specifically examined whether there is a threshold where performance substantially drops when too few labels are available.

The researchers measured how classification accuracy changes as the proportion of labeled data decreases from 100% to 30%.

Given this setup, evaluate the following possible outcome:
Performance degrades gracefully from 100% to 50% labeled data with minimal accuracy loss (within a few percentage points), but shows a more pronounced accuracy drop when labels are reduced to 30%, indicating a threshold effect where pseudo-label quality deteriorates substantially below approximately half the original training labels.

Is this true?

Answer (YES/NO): NO